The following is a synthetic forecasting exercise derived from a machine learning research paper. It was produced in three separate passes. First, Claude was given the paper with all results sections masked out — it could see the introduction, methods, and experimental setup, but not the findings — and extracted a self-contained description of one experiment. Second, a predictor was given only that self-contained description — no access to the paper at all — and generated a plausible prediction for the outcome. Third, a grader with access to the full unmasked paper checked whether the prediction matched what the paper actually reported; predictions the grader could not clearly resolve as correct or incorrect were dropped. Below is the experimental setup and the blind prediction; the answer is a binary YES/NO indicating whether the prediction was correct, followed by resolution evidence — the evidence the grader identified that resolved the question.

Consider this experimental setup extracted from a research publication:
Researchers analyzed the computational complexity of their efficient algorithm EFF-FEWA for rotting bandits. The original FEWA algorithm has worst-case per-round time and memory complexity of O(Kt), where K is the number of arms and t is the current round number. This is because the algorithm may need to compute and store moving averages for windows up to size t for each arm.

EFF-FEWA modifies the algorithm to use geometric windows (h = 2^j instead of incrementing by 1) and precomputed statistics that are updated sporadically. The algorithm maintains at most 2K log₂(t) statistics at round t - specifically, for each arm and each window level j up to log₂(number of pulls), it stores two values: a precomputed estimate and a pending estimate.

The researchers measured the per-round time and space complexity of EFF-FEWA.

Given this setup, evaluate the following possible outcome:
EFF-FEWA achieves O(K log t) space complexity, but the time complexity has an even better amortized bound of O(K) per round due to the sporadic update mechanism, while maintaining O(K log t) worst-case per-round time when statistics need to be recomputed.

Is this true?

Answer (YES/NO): NO